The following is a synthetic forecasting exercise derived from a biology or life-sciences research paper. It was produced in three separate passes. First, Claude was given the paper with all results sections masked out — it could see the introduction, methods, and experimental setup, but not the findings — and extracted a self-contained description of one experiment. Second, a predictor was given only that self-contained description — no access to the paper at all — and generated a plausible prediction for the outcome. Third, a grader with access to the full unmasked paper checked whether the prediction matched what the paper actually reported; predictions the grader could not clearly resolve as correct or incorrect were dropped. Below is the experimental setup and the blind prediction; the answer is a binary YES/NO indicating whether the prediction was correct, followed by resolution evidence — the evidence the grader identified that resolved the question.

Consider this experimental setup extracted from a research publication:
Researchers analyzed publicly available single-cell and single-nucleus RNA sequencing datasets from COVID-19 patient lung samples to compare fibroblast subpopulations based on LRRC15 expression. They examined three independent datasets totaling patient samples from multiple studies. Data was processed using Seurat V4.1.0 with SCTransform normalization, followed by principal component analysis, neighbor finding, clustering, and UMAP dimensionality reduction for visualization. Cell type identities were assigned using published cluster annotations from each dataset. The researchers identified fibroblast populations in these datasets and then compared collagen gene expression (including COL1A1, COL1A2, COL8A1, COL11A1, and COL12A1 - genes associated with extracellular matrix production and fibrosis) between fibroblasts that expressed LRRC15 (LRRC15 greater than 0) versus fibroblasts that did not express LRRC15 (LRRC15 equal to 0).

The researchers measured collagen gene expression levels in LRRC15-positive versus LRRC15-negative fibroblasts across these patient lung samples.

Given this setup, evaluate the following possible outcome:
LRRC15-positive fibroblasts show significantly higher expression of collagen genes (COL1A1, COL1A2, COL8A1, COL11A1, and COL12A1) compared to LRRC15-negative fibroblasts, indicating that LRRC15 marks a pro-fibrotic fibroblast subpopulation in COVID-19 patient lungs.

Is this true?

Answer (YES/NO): YES